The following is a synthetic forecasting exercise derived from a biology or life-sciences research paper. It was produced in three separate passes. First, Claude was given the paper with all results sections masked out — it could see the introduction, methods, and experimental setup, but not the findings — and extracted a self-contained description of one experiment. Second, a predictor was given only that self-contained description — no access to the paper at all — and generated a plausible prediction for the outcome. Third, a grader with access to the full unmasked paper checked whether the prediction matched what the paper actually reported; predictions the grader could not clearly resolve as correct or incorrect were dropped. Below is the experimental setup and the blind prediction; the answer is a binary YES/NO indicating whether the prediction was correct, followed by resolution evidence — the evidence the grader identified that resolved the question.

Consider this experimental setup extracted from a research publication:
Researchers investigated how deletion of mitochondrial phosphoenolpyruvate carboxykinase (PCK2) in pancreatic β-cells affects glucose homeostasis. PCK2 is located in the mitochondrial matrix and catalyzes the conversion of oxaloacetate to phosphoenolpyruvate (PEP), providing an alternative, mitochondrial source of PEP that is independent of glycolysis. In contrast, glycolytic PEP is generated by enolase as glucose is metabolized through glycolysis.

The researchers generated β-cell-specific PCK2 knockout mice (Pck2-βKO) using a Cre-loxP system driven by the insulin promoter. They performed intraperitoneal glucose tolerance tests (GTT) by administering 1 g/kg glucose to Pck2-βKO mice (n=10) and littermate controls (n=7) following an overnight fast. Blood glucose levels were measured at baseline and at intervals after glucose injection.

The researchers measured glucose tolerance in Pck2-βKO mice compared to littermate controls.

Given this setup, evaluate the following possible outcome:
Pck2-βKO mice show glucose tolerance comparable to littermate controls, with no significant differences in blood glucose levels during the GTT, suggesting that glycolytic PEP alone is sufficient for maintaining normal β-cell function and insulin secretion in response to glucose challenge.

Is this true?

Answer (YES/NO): YES